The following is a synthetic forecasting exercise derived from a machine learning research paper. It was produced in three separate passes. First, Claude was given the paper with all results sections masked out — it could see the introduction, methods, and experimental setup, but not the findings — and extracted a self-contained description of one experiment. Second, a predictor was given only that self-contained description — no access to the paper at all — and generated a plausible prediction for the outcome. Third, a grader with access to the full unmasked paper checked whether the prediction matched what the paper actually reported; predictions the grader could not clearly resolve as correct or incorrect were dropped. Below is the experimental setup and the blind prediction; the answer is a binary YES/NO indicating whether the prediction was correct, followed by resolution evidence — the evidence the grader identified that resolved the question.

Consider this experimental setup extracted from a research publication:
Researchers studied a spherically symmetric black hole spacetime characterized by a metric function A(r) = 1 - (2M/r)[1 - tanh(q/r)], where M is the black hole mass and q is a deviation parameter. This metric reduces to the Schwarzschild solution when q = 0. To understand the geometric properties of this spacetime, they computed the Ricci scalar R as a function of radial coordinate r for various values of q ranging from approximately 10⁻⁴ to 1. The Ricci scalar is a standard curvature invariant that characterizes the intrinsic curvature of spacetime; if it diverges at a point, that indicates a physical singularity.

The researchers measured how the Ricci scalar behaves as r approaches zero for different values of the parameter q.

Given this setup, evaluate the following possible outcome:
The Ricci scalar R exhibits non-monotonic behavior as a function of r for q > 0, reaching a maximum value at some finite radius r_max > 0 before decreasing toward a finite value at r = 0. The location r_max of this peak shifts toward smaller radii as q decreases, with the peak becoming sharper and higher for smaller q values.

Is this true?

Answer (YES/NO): NO